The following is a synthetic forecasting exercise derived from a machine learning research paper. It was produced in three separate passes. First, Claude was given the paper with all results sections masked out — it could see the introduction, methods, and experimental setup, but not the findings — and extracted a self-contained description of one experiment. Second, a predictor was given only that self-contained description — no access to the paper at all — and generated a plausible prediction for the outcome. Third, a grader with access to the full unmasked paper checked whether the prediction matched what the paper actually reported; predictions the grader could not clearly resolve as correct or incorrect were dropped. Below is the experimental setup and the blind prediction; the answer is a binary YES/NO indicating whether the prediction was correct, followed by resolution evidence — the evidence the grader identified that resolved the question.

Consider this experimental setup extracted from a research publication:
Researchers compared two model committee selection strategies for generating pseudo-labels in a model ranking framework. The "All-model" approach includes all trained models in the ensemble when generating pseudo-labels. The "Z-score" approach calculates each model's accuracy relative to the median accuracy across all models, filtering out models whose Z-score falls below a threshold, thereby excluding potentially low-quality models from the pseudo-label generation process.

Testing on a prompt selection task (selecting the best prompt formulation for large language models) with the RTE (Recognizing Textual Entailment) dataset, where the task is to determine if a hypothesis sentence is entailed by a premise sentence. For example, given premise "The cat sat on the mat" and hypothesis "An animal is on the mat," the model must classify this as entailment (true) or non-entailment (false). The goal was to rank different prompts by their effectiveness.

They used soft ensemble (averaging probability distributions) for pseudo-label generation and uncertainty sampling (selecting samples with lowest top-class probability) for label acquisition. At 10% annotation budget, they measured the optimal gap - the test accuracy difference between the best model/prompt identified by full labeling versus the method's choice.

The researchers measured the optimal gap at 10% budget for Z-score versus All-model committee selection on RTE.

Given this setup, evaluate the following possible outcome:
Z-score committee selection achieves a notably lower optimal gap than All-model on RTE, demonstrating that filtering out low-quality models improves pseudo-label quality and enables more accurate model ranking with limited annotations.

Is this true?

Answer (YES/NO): YES